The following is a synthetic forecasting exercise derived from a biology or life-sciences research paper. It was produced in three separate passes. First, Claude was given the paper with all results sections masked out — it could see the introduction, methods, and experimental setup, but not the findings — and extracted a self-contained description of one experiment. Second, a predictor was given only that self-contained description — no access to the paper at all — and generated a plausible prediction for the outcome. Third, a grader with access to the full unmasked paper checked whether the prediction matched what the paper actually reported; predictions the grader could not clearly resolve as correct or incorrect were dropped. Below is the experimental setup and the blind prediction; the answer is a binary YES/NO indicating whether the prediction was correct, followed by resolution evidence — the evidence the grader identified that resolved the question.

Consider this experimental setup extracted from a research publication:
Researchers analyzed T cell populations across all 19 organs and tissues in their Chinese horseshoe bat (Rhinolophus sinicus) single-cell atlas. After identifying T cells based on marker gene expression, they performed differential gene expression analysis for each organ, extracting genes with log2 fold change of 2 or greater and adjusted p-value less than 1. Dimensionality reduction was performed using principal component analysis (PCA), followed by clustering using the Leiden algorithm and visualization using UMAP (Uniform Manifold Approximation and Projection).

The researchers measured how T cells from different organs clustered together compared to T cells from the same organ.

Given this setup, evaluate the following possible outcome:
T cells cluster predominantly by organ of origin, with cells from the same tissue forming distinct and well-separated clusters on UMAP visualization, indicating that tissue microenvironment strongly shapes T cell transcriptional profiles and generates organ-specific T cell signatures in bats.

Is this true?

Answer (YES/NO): NO